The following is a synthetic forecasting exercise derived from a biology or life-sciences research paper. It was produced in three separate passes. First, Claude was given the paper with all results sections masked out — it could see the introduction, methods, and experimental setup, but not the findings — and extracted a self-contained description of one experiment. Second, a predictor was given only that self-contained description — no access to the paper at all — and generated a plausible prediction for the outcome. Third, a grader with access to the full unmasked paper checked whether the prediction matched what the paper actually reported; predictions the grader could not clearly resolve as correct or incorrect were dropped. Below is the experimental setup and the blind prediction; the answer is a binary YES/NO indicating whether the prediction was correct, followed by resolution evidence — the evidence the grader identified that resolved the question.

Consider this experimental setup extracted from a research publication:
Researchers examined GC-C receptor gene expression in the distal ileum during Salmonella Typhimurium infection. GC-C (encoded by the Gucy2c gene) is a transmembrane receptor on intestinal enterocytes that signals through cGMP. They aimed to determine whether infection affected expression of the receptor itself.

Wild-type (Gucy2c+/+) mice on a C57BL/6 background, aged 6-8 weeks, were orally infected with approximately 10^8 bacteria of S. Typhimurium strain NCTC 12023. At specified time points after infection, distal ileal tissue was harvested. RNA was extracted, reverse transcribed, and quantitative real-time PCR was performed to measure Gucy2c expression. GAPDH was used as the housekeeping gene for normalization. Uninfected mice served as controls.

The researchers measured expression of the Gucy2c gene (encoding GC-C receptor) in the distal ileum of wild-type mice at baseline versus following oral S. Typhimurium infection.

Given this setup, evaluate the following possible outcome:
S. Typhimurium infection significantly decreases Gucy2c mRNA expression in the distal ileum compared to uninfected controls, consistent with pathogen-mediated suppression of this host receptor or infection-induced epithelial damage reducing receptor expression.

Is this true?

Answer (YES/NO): YES